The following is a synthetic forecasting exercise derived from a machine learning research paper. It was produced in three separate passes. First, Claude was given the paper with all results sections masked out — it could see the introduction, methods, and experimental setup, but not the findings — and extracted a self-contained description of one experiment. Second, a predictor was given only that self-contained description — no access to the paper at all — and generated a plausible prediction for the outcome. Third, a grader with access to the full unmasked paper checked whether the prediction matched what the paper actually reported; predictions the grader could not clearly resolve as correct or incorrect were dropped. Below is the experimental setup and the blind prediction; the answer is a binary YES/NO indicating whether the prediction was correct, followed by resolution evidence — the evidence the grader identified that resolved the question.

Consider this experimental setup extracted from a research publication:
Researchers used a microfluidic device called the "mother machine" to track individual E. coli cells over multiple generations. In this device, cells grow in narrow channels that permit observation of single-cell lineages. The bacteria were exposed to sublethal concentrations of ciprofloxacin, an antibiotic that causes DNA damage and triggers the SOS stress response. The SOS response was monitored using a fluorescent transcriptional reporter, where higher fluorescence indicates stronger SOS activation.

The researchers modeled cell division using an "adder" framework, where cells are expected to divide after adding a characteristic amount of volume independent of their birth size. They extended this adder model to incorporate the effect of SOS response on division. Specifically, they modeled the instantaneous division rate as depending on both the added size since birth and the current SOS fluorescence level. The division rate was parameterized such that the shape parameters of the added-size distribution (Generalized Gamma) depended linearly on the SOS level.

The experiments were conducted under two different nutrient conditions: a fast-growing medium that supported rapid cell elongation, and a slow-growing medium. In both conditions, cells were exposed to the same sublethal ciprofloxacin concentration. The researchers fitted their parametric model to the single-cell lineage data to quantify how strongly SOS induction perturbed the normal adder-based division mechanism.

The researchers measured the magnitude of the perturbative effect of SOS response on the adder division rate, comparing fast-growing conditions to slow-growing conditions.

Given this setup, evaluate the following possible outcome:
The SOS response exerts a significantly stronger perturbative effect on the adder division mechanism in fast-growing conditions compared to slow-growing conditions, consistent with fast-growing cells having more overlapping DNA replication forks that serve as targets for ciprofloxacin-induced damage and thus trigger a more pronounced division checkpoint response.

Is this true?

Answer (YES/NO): YES